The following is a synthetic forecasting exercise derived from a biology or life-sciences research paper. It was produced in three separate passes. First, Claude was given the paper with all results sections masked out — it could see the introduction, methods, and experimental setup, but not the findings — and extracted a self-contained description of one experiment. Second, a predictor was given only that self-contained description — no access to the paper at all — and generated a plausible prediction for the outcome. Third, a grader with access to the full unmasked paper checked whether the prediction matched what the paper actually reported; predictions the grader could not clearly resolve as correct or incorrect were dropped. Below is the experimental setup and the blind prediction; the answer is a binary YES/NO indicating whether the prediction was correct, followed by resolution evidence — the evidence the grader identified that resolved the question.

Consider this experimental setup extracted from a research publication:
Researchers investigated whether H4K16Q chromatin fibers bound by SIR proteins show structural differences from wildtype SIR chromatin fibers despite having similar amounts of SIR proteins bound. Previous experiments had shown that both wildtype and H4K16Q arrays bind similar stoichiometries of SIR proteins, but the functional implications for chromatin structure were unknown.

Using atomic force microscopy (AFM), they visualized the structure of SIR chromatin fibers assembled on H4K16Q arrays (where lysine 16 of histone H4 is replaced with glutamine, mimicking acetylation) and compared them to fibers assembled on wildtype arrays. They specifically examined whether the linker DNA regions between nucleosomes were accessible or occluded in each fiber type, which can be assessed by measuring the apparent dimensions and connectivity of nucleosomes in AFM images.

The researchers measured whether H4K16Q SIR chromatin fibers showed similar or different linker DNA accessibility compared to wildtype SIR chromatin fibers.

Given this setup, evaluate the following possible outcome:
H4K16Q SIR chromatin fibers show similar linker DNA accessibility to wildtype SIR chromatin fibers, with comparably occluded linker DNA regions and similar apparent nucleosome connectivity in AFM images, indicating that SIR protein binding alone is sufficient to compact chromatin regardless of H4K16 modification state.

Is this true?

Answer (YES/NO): NO